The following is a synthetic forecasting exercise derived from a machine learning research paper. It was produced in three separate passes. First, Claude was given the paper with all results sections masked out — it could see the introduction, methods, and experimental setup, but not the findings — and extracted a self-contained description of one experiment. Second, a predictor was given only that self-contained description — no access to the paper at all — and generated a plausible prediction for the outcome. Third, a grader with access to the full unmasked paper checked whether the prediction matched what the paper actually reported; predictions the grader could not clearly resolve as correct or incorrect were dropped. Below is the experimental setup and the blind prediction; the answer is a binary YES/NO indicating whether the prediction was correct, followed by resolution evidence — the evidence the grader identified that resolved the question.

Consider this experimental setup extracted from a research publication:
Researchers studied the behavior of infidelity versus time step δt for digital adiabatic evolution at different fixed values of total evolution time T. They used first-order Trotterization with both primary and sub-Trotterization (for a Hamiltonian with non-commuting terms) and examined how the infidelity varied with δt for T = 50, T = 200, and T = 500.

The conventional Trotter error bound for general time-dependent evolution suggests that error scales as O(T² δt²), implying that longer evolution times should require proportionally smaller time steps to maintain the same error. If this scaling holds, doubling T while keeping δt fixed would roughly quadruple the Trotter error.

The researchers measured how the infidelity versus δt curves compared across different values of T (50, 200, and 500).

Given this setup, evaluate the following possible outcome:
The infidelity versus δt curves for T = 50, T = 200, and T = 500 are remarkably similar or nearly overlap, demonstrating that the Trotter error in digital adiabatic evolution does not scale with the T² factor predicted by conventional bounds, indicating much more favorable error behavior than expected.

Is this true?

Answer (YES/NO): YES